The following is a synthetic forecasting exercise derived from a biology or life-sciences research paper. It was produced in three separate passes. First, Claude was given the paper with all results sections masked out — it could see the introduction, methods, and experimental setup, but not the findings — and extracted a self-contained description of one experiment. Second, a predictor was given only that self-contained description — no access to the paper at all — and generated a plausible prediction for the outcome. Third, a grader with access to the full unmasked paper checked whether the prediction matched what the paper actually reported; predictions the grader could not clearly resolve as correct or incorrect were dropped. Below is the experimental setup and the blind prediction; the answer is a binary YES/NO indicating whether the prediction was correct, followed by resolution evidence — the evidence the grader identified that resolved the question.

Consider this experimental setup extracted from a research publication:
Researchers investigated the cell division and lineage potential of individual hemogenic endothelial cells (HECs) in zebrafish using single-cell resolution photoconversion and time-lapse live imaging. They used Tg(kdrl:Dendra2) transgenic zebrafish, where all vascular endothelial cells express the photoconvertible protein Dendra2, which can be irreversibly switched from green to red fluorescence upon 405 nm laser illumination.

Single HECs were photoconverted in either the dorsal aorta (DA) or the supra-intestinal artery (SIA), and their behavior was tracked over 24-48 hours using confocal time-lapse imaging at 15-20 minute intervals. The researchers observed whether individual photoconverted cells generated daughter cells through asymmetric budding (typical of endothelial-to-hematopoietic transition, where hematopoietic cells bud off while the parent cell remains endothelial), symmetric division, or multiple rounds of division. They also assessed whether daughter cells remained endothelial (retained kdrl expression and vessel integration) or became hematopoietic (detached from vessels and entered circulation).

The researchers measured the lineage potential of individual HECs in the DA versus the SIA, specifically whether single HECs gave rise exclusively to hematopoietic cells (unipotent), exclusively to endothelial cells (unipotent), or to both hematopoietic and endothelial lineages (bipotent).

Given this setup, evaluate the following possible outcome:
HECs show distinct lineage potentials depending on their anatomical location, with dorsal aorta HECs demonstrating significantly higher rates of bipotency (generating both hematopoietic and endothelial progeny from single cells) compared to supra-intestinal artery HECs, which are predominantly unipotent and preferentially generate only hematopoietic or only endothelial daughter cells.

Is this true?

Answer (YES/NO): NO